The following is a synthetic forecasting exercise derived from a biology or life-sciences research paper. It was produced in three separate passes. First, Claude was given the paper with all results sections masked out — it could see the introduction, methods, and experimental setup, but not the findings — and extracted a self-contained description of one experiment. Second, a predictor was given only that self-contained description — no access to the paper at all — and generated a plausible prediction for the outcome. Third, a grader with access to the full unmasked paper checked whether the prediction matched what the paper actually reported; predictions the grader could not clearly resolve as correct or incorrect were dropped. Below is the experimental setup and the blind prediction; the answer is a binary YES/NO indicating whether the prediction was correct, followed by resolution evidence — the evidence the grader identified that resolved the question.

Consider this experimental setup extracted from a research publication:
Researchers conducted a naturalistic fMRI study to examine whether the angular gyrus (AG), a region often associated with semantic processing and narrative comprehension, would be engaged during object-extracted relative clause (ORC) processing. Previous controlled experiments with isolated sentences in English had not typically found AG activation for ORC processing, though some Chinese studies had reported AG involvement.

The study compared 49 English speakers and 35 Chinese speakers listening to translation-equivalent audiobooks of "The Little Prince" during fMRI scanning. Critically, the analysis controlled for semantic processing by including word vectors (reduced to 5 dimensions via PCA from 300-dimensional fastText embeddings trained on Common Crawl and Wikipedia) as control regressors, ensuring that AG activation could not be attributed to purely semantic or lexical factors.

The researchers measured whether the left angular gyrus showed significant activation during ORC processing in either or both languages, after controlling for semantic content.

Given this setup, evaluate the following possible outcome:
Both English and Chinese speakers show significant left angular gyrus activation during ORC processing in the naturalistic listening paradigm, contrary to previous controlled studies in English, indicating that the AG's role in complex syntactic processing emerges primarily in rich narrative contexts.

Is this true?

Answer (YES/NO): YES